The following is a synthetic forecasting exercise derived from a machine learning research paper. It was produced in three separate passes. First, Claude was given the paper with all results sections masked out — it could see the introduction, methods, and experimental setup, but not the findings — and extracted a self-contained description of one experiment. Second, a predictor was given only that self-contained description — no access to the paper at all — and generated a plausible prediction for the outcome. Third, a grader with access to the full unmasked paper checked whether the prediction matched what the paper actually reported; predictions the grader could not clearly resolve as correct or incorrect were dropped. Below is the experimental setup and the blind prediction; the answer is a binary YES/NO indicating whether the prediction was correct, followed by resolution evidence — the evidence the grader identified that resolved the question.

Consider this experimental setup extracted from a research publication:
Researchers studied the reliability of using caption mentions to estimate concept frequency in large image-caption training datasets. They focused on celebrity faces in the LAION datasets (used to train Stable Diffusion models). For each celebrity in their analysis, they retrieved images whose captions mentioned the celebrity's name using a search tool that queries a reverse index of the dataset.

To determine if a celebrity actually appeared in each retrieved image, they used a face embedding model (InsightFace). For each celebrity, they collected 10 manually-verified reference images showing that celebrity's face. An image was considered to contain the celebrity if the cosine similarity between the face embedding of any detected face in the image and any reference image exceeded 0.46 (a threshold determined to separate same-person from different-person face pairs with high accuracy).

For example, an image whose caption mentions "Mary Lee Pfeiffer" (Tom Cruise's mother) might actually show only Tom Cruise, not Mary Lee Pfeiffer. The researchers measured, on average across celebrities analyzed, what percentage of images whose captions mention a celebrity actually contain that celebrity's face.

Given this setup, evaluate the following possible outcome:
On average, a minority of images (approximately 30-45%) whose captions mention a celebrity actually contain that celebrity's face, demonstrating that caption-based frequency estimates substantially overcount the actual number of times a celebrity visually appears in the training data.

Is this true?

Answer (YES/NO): NO